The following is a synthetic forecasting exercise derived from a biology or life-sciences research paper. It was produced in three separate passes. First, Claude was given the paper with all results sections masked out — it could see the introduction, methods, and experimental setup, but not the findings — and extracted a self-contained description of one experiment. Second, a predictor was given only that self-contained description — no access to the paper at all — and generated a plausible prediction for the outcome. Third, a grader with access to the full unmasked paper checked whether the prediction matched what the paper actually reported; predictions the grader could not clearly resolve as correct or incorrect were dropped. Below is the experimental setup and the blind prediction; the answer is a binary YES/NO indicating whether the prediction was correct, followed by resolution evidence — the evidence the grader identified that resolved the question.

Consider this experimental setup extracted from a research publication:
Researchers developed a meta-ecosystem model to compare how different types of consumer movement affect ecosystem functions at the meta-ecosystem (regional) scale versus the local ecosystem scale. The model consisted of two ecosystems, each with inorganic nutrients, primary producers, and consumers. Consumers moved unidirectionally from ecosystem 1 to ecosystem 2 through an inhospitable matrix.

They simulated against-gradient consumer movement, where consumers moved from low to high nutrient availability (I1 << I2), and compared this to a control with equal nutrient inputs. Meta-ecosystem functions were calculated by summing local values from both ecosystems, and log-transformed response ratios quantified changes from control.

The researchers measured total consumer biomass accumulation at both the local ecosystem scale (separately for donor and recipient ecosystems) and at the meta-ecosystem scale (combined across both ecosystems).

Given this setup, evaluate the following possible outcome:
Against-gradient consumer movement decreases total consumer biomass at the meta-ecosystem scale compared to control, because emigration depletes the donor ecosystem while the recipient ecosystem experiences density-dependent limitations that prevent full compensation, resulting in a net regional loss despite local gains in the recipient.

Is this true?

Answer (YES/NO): NO